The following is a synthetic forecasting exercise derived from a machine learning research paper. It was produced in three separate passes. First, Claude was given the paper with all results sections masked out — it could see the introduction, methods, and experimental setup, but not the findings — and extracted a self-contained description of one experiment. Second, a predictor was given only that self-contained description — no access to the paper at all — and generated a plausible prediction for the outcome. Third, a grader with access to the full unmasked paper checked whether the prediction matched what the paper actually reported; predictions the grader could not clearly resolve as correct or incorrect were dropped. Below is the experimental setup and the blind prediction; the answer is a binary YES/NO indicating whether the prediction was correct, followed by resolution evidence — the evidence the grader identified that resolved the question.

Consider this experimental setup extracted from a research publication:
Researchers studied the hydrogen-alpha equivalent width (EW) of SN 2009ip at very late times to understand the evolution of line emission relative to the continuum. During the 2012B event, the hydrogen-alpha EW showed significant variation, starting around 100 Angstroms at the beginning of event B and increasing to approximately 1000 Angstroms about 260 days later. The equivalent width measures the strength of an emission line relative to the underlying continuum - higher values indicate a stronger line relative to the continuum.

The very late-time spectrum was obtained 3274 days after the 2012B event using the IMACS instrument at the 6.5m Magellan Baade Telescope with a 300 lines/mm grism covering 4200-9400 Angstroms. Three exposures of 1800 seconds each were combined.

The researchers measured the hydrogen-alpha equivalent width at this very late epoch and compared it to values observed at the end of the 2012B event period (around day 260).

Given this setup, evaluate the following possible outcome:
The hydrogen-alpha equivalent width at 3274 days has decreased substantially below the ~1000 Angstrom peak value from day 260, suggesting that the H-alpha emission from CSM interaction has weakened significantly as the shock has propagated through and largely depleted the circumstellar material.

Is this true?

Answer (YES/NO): NO